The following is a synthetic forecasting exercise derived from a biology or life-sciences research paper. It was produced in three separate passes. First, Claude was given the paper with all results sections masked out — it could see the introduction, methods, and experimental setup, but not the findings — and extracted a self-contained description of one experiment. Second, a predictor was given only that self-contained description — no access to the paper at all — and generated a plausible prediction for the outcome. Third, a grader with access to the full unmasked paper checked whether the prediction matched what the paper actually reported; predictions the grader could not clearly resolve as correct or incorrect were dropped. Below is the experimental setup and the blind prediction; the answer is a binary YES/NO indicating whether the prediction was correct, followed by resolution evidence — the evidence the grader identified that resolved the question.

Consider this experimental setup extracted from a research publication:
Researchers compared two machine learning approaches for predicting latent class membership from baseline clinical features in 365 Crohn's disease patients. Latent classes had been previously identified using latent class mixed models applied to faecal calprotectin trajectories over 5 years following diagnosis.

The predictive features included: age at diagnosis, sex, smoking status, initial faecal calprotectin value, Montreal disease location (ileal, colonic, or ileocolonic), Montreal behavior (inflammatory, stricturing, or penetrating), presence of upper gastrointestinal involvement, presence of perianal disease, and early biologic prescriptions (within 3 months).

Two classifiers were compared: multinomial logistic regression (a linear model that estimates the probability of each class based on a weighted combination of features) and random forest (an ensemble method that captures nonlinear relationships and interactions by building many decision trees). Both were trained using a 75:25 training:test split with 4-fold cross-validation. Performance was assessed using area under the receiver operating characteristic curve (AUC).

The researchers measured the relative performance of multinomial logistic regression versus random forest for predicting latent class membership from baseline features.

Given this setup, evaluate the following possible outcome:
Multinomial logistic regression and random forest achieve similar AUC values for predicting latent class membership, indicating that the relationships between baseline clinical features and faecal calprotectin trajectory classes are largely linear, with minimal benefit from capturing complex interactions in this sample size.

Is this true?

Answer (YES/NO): YES